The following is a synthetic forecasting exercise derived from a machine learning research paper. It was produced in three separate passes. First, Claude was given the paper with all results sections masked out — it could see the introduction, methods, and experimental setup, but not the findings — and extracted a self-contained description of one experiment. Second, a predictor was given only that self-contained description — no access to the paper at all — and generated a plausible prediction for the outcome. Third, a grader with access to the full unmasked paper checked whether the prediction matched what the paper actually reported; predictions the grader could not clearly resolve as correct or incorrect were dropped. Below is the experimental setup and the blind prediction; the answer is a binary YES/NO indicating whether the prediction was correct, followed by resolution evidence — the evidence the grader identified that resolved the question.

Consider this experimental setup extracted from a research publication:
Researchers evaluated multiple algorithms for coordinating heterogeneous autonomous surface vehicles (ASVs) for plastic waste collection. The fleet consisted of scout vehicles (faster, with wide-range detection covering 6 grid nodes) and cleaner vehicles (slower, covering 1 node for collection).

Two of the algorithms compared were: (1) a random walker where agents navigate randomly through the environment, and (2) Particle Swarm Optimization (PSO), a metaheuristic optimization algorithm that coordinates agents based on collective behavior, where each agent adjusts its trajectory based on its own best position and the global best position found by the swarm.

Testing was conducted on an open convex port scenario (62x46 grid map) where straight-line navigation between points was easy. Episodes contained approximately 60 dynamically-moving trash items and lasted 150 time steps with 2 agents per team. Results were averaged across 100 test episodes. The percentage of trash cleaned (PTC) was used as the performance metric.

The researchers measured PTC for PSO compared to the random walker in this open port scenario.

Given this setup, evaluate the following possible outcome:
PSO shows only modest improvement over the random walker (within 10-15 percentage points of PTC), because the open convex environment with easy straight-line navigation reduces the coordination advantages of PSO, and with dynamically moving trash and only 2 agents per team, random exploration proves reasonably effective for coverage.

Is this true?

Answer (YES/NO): NO